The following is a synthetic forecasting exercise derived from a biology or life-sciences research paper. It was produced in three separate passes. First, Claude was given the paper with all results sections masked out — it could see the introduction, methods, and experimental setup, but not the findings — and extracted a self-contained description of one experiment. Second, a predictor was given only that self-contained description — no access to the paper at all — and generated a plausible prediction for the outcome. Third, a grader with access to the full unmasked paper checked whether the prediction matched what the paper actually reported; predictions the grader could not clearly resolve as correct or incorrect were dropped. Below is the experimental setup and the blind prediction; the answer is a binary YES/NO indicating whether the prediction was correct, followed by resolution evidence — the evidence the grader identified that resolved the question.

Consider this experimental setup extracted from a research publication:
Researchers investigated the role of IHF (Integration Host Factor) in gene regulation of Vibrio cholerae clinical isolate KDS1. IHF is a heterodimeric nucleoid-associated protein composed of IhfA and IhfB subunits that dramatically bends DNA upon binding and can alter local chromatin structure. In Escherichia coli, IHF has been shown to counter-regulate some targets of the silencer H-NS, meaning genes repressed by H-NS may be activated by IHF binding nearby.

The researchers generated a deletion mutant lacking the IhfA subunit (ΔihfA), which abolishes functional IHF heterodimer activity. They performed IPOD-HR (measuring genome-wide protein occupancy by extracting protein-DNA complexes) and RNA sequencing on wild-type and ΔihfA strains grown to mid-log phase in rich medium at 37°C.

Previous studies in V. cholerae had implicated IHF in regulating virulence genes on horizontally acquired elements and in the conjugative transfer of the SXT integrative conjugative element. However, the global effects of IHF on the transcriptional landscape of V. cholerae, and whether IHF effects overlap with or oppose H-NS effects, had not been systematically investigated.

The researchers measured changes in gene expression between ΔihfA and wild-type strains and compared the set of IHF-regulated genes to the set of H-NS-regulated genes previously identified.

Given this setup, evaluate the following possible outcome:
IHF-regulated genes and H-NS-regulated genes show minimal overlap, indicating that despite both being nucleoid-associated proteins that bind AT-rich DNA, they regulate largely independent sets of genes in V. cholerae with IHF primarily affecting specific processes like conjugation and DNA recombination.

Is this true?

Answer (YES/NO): NO